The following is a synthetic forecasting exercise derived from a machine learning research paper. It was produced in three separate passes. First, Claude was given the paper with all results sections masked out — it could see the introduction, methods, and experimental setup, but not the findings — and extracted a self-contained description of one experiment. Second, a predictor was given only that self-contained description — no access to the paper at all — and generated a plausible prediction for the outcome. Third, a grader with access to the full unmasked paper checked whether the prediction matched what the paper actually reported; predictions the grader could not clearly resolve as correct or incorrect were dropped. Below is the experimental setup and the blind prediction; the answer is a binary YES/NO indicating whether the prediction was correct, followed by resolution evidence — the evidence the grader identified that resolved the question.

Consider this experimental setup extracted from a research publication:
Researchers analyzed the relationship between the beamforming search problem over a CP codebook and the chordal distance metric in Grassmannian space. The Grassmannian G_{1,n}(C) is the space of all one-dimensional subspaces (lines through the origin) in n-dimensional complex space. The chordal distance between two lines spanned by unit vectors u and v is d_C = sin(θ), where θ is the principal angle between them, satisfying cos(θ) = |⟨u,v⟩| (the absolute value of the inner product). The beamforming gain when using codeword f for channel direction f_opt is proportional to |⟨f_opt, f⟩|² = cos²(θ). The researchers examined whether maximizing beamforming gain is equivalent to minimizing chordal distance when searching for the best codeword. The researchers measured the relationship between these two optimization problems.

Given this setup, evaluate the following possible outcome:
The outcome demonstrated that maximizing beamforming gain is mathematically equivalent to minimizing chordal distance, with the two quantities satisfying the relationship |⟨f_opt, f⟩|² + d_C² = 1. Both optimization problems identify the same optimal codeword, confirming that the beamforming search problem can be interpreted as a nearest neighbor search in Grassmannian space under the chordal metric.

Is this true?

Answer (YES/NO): YES